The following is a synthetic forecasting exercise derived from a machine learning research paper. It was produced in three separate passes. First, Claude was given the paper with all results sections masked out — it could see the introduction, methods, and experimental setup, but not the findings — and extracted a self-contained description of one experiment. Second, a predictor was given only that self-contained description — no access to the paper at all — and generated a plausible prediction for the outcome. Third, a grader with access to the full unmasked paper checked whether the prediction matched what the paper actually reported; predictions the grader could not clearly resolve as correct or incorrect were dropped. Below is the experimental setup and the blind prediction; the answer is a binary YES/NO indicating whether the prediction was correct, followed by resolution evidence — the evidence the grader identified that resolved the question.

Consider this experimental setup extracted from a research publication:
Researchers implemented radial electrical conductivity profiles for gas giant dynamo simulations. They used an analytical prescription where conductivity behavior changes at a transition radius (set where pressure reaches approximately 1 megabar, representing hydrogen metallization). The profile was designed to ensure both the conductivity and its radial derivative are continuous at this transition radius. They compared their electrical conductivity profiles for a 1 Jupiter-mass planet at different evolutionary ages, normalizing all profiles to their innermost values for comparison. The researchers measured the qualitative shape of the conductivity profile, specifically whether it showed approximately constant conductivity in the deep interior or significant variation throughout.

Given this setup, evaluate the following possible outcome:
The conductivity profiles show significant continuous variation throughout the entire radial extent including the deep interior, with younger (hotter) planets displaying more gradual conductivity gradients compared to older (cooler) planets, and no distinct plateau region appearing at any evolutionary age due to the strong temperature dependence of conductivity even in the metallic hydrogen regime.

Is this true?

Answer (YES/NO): NO